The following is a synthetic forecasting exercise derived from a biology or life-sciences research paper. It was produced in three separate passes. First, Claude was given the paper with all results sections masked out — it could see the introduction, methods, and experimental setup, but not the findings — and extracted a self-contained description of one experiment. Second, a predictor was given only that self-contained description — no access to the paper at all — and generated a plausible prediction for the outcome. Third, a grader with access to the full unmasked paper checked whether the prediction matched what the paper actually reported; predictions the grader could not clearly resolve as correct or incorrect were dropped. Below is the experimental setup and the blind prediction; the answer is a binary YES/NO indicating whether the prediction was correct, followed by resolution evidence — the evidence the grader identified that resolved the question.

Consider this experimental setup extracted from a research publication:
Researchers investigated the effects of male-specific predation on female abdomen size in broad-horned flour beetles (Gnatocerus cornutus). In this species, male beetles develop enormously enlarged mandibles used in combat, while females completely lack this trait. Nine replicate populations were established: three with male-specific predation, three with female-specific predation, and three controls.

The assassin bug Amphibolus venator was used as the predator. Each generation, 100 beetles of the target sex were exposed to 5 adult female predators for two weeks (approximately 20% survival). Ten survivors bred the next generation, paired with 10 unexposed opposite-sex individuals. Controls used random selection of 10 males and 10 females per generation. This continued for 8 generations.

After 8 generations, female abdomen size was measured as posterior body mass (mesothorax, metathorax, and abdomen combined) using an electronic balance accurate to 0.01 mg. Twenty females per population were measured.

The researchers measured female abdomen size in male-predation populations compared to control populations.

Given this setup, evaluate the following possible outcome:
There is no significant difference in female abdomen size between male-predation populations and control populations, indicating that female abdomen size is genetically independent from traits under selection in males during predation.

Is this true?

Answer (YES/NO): NO